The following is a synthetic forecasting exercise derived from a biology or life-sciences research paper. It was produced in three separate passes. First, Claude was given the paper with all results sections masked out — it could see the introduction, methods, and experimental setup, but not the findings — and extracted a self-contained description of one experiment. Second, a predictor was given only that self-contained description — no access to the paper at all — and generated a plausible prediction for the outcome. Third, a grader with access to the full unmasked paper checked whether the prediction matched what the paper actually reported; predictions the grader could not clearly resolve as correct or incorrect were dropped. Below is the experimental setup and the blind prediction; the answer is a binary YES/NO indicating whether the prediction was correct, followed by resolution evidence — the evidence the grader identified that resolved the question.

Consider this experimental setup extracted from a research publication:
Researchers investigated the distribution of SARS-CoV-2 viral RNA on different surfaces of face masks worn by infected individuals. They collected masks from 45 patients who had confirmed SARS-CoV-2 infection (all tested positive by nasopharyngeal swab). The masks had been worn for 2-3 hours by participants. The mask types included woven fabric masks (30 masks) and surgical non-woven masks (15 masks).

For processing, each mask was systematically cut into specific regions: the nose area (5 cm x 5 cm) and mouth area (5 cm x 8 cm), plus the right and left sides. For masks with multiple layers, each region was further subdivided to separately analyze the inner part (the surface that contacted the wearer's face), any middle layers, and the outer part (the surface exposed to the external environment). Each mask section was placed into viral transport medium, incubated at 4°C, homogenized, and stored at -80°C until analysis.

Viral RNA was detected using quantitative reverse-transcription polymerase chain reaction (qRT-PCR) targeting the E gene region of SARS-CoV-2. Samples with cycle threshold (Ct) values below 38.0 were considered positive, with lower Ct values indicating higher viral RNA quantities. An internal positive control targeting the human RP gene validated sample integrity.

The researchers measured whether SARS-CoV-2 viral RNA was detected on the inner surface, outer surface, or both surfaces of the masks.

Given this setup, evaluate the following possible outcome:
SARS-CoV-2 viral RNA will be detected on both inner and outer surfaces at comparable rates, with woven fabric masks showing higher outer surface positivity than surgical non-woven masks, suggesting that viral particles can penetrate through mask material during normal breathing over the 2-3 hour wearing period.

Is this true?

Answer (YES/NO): NO